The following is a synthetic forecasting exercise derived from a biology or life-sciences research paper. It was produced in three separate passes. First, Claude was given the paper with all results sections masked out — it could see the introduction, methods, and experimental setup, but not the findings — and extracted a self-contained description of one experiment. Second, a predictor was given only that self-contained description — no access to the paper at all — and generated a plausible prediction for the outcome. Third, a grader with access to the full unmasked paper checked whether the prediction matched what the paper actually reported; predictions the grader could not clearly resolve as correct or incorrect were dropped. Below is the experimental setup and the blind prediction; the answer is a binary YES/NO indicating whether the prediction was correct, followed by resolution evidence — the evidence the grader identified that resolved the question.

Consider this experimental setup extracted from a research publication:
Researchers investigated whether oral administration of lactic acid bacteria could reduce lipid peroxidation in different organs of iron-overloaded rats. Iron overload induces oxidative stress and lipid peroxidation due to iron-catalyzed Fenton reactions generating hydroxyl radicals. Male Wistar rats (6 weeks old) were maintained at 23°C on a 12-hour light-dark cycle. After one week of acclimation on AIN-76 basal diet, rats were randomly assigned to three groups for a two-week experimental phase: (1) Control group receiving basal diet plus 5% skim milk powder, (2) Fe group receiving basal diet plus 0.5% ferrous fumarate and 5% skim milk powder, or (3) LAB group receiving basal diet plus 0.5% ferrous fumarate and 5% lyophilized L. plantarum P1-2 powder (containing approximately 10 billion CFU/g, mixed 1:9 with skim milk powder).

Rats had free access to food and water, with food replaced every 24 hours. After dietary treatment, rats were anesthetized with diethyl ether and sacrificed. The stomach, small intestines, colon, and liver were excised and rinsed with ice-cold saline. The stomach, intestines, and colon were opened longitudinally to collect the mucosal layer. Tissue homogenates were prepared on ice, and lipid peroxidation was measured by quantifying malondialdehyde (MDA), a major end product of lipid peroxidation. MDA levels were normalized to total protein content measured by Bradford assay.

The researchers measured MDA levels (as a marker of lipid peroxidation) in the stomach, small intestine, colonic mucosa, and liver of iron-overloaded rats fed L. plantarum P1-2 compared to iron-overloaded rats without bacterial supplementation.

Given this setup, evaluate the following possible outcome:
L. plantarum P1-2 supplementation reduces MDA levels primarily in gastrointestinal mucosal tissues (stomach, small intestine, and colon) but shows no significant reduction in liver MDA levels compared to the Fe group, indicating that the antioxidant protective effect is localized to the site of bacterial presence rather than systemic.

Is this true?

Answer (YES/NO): NO